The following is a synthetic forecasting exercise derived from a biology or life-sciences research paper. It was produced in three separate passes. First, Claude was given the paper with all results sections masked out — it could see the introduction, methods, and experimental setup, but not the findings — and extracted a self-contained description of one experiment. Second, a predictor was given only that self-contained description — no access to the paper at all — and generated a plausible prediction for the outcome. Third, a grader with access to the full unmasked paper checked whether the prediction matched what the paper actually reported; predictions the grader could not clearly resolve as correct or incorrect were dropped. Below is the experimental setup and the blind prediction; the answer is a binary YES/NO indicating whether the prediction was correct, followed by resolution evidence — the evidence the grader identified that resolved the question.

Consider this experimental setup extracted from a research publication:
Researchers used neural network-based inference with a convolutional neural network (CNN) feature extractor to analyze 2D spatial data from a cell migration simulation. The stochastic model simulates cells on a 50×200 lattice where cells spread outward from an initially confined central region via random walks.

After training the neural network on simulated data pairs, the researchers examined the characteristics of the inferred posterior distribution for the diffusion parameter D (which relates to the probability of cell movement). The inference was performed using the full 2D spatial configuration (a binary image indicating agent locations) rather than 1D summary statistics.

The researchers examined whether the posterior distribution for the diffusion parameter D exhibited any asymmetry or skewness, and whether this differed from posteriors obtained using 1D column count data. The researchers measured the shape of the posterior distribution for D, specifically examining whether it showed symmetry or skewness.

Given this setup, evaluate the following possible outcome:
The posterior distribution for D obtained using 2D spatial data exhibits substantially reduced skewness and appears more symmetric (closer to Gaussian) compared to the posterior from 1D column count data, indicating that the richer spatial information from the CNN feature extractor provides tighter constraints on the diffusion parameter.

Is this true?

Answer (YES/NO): NO